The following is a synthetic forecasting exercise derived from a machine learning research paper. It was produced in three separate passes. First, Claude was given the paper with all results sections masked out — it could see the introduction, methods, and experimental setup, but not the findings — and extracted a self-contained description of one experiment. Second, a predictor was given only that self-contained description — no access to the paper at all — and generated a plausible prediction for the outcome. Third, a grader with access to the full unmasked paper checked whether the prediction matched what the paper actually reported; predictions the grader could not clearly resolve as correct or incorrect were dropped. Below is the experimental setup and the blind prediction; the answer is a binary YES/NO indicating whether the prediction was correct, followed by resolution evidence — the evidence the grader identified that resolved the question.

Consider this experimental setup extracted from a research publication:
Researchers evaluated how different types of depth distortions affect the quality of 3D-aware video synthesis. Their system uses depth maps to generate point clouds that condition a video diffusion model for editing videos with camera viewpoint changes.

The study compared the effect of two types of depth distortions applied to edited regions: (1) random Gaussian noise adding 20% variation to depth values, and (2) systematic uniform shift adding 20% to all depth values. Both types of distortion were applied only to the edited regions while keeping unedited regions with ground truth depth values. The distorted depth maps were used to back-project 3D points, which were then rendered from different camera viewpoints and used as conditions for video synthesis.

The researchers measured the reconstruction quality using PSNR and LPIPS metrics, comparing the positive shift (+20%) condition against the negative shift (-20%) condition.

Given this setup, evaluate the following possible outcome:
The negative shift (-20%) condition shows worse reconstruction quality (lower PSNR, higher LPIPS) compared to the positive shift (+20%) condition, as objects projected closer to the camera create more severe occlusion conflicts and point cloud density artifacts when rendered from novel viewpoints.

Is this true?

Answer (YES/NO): YES